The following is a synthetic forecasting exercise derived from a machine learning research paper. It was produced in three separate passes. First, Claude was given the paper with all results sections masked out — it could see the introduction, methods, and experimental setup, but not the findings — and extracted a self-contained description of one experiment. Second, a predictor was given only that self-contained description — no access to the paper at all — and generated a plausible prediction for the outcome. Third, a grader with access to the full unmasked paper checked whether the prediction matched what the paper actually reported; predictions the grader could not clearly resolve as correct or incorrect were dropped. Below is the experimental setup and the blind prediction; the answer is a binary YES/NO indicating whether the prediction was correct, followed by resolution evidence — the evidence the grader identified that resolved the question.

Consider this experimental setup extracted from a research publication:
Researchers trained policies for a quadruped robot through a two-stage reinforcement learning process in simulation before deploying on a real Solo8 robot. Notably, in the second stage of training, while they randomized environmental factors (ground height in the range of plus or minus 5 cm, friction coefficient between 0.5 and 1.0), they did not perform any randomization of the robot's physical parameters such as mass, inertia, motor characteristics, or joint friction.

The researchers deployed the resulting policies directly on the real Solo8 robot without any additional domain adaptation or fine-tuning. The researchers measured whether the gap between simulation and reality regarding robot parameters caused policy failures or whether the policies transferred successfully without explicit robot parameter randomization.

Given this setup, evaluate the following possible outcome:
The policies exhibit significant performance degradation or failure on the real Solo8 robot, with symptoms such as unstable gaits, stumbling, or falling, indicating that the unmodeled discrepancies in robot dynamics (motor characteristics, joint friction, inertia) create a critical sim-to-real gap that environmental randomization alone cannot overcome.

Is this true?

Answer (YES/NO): NO